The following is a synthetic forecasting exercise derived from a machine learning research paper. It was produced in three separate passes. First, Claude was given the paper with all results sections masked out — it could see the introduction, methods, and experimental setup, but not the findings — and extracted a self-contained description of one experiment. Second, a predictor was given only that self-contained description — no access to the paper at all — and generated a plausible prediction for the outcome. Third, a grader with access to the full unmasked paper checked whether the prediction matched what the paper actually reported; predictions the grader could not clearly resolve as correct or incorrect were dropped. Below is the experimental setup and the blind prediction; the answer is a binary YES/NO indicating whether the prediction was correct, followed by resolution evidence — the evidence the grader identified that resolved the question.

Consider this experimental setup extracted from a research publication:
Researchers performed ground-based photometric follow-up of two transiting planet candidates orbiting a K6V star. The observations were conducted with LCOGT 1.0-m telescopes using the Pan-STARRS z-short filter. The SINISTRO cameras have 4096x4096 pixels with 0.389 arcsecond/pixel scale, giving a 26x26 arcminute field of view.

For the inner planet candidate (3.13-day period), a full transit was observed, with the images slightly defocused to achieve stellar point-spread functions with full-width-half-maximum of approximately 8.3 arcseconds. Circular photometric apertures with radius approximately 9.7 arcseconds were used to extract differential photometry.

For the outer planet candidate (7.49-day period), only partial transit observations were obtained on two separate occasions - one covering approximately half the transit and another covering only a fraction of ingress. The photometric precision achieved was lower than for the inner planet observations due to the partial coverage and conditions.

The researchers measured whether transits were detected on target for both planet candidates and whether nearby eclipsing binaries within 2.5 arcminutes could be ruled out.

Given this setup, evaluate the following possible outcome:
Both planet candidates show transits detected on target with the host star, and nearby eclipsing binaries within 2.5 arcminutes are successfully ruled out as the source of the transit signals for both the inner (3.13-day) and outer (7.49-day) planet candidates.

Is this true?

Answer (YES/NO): NO